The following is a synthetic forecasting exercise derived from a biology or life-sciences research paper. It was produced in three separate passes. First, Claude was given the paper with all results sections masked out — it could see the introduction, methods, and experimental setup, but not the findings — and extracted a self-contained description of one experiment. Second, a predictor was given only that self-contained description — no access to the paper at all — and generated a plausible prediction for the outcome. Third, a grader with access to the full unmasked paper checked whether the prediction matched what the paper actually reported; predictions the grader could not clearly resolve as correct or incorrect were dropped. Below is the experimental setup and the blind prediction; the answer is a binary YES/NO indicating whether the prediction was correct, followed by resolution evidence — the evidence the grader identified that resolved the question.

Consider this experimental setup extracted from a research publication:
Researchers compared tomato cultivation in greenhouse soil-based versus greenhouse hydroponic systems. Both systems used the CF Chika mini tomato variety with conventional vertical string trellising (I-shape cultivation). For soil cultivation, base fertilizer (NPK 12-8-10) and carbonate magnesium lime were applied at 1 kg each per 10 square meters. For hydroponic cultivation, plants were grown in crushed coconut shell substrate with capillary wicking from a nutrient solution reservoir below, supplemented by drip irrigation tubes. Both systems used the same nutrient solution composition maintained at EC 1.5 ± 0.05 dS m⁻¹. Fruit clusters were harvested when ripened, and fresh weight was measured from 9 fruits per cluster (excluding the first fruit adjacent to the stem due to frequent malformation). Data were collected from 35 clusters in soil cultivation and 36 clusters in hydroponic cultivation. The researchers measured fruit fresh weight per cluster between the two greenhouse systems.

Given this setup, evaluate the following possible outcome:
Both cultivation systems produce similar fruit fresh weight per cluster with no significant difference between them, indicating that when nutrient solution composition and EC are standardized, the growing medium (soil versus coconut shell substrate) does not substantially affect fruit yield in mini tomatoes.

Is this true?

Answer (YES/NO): YES